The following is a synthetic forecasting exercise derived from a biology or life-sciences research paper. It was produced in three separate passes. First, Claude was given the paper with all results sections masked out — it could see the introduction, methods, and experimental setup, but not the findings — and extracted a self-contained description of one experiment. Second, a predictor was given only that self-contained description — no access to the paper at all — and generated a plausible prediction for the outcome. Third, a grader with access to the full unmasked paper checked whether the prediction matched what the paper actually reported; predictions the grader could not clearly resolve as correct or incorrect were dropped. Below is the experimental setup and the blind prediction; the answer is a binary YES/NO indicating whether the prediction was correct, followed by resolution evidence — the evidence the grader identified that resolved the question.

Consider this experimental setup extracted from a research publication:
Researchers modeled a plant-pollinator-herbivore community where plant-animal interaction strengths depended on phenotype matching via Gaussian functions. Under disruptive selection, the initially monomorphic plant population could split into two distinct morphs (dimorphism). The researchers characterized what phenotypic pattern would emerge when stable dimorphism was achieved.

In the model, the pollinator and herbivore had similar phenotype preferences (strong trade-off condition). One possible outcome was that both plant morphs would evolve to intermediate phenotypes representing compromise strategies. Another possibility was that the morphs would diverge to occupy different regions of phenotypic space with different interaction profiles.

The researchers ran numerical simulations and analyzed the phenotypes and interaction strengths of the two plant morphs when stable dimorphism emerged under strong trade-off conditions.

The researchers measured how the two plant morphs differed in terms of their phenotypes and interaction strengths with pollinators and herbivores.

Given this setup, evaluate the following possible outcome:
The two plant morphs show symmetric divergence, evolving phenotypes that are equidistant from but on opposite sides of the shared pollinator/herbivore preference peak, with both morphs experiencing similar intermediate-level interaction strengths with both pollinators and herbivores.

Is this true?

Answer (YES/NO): NO